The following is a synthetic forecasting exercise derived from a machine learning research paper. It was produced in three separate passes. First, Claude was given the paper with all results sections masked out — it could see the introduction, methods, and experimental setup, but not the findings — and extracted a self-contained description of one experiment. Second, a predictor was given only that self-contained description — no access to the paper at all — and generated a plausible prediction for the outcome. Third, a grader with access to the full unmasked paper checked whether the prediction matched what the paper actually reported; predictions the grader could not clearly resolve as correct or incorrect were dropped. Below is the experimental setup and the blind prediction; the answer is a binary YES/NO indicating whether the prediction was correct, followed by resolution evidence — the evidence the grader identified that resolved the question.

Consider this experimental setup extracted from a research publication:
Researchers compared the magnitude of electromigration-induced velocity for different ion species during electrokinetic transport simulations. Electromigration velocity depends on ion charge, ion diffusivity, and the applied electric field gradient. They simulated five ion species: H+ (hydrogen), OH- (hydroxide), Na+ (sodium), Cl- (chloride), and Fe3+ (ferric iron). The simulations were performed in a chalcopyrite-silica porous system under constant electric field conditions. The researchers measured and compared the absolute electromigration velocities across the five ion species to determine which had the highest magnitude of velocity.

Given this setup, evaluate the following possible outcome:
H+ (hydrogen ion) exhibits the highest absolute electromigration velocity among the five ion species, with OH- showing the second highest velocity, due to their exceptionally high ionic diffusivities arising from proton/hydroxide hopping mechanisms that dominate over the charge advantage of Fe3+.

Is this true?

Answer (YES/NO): NO